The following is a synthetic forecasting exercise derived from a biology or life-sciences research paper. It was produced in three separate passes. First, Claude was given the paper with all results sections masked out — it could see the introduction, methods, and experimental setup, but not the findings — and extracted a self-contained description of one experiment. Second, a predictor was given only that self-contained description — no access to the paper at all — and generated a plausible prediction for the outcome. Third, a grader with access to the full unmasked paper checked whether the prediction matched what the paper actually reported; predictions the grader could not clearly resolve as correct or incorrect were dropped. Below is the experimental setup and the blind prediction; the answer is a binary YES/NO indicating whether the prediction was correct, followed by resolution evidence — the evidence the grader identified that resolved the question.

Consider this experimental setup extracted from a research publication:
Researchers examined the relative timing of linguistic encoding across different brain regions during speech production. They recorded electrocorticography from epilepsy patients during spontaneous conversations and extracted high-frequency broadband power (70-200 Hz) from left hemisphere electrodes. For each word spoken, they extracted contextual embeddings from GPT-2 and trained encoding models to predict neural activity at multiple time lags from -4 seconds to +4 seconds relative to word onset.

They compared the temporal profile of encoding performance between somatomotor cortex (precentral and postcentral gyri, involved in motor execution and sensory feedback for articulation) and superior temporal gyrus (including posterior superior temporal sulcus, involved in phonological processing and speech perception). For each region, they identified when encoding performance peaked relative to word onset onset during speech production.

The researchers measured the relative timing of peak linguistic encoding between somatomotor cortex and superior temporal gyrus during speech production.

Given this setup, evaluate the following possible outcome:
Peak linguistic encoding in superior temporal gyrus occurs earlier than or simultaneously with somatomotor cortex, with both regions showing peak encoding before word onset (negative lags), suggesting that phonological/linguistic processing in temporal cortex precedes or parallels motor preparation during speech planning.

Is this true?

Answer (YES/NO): NO